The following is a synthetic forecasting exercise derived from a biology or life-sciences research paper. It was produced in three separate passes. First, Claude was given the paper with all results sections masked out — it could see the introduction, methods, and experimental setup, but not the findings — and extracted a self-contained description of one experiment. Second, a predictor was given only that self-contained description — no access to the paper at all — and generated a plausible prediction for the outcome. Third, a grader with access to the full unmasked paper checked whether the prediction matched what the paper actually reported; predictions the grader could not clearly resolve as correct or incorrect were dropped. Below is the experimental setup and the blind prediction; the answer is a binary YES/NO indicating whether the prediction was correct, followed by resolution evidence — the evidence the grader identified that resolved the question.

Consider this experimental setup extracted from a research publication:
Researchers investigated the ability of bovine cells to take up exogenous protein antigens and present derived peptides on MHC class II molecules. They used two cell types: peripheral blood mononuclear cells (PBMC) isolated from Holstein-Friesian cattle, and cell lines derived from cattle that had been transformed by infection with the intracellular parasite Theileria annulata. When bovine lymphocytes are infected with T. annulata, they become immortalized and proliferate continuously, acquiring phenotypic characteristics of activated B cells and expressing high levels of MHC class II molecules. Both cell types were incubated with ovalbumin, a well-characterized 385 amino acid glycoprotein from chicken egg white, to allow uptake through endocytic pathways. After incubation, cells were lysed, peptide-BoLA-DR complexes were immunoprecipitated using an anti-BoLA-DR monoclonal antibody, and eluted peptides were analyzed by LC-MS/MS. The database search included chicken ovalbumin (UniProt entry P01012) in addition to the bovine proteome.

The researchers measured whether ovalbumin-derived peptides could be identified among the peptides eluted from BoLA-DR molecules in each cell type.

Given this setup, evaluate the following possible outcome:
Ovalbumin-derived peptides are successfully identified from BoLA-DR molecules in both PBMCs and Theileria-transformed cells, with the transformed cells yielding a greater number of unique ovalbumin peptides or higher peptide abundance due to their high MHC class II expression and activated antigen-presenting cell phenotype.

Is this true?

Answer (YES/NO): NO